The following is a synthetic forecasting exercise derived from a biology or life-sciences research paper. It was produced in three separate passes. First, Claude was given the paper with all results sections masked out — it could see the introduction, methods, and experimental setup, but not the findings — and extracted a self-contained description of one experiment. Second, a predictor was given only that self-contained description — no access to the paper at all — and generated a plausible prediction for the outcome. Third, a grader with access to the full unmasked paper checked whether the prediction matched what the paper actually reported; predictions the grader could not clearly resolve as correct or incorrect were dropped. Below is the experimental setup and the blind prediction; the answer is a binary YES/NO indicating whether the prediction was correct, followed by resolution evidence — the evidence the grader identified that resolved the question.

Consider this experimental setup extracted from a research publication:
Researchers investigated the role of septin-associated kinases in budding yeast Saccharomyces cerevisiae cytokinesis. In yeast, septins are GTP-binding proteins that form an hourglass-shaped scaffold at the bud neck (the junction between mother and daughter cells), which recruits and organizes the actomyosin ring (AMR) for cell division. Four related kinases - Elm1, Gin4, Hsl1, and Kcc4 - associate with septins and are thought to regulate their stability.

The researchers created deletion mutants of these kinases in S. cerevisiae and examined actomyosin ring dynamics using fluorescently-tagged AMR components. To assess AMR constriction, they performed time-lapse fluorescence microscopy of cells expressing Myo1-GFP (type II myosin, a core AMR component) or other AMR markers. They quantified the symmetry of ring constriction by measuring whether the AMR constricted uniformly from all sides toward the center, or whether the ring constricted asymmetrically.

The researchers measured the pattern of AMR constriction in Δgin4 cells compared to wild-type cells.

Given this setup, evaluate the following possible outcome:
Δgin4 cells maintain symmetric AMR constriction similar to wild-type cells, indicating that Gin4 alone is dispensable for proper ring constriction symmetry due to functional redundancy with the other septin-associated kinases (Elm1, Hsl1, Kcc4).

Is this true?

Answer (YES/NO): NO